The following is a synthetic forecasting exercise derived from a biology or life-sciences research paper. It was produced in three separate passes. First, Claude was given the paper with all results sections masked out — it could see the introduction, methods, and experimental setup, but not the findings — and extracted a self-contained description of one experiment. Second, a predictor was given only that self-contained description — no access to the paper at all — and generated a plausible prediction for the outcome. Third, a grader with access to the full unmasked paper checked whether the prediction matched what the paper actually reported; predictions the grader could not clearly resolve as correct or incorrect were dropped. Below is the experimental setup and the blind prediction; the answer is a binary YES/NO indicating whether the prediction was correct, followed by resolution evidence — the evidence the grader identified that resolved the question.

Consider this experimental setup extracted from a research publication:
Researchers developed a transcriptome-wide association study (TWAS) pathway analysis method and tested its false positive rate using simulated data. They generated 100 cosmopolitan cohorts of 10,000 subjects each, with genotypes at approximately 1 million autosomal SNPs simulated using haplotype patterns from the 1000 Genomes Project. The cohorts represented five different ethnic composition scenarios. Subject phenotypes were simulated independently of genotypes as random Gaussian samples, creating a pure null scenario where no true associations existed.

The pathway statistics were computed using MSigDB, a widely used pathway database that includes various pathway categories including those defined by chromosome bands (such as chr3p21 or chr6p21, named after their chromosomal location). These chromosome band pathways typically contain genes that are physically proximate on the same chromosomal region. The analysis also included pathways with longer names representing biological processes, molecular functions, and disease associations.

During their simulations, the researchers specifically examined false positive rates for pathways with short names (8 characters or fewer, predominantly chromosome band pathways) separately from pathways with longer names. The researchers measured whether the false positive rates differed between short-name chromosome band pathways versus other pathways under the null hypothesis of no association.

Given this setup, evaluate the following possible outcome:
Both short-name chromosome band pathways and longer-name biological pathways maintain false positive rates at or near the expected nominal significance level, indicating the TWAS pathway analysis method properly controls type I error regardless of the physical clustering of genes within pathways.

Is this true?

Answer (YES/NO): YES